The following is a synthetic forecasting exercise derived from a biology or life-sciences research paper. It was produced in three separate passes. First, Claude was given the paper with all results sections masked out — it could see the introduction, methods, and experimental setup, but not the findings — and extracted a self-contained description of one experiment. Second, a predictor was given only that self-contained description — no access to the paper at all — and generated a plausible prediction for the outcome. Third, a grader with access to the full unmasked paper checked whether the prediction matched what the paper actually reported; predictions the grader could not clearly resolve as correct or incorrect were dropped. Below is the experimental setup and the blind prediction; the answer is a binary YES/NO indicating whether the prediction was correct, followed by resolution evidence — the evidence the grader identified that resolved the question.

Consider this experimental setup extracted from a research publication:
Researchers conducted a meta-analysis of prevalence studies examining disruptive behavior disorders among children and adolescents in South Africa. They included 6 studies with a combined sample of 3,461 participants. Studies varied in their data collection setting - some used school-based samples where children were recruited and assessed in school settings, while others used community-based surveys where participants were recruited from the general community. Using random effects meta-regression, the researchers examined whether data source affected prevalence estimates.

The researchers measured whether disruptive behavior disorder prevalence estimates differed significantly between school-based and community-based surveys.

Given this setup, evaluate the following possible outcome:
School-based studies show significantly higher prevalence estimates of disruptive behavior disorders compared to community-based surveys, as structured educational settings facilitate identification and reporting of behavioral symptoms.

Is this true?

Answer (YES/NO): YES